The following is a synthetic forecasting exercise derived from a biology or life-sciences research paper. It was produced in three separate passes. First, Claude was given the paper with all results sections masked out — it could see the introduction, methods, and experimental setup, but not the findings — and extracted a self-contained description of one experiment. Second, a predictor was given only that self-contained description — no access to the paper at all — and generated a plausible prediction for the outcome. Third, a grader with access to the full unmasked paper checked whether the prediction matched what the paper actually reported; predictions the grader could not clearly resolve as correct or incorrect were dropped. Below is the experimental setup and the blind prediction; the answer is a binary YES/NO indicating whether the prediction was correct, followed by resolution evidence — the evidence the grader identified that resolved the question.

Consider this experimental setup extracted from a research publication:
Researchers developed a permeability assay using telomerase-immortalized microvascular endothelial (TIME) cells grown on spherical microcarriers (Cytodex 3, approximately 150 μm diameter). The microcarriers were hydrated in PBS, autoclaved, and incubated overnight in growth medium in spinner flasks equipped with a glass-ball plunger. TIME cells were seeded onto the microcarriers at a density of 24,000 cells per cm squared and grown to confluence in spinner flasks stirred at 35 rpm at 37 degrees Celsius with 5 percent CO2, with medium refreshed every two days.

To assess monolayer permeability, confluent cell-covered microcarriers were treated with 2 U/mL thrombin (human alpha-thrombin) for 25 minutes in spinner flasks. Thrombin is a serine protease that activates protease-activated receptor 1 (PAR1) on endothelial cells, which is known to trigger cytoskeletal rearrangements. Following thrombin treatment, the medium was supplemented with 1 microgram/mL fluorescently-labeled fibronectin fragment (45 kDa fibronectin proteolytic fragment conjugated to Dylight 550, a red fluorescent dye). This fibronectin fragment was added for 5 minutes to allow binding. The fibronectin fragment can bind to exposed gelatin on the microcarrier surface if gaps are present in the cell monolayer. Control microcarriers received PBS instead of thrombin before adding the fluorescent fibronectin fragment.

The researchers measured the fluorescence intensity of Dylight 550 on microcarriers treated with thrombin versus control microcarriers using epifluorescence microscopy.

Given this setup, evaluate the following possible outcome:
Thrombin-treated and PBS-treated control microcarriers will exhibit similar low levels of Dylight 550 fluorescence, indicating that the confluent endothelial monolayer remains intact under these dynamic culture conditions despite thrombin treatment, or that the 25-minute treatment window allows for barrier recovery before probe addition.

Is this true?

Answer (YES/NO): NO